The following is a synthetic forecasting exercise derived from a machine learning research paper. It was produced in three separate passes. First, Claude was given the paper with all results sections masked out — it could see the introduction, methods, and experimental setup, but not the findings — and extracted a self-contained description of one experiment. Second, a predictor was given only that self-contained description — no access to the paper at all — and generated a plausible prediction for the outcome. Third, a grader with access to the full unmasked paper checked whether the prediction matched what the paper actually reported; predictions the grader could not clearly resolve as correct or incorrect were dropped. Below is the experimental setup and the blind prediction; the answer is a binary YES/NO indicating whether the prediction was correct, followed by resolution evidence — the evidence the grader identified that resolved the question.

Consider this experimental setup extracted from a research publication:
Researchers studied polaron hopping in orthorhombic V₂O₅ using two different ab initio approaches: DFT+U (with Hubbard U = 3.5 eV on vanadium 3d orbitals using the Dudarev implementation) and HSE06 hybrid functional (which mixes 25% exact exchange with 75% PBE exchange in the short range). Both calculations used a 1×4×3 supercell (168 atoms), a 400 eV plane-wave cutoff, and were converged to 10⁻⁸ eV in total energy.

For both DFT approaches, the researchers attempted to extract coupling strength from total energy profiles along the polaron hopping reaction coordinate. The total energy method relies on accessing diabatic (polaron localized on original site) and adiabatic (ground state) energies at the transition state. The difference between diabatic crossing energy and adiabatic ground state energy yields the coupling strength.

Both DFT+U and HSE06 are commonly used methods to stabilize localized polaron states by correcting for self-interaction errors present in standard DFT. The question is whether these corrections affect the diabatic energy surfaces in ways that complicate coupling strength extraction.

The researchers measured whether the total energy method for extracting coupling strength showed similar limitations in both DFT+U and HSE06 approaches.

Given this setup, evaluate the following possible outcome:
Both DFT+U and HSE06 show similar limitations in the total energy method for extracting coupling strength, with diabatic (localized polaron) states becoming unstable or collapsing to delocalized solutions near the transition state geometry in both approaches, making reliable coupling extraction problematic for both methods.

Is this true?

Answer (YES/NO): NO